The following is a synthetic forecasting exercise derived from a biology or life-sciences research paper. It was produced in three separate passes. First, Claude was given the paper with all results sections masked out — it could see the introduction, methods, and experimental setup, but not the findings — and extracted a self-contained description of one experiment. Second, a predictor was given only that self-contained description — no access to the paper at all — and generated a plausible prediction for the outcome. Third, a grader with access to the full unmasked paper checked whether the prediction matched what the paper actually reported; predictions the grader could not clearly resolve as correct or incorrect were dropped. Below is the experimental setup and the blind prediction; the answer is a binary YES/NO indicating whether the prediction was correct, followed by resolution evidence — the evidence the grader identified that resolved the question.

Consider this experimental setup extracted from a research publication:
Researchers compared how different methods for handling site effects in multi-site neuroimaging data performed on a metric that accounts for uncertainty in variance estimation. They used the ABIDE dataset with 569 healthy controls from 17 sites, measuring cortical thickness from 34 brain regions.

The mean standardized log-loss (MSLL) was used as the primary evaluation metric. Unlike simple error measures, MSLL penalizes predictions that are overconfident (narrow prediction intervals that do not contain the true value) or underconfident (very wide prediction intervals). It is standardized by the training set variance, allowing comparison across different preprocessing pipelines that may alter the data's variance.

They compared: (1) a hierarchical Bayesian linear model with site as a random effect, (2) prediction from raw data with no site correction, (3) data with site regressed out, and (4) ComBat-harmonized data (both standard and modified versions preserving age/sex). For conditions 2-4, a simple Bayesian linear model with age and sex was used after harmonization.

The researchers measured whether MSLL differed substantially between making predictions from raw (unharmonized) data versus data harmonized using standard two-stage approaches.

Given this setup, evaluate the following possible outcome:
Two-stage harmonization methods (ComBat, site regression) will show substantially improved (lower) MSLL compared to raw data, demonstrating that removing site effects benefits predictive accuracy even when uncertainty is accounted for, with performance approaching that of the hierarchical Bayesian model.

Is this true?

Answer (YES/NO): NO